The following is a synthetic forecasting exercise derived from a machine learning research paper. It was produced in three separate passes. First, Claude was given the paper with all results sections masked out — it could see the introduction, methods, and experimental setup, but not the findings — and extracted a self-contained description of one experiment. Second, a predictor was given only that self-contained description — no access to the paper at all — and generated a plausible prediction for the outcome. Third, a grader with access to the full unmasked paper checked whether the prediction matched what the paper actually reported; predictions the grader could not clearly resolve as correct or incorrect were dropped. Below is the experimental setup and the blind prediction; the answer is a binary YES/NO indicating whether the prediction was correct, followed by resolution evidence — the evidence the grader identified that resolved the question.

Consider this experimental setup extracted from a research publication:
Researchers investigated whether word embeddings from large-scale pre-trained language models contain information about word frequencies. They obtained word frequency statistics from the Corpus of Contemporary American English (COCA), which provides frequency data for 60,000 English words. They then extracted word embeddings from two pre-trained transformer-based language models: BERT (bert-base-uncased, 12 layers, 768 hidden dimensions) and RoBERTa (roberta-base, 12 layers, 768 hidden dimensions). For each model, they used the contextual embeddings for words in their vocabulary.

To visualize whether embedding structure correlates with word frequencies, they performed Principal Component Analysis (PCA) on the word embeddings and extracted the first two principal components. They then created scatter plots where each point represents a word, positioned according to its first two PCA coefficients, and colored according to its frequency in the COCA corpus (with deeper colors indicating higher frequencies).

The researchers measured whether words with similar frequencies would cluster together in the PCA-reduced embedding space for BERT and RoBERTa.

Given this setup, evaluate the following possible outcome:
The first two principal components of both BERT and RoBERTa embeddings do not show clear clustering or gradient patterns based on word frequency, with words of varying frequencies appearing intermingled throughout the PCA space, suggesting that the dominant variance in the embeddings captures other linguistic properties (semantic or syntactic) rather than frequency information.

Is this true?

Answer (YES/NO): NO